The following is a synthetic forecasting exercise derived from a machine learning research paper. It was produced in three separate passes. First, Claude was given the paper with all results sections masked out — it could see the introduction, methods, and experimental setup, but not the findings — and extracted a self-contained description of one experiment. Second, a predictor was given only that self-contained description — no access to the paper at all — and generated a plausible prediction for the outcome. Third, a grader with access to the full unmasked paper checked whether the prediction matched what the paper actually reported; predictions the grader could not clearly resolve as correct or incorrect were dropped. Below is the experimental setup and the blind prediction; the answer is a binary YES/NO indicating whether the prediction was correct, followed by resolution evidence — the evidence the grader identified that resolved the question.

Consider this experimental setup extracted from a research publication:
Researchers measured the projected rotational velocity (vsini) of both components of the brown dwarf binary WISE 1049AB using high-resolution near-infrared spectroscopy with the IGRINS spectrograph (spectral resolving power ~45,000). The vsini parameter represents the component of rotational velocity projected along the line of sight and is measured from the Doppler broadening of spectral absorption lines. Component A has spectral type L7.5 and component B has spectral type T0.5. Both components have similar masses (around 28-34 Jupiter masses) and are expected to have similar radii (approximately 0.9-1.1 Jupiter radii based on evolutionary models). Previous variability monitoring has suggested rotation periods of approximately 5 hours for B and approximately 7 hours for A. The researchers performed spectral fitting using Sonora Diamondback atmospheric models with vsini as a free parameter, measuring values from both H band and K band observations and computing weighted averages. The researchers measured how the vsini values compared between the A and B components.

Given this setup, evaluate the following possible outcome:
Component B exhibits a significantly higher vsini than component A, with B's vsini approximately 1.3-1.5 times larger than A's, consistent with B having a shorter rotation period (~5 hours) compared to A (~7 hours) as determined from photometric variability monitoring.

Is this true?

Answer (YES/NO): YES